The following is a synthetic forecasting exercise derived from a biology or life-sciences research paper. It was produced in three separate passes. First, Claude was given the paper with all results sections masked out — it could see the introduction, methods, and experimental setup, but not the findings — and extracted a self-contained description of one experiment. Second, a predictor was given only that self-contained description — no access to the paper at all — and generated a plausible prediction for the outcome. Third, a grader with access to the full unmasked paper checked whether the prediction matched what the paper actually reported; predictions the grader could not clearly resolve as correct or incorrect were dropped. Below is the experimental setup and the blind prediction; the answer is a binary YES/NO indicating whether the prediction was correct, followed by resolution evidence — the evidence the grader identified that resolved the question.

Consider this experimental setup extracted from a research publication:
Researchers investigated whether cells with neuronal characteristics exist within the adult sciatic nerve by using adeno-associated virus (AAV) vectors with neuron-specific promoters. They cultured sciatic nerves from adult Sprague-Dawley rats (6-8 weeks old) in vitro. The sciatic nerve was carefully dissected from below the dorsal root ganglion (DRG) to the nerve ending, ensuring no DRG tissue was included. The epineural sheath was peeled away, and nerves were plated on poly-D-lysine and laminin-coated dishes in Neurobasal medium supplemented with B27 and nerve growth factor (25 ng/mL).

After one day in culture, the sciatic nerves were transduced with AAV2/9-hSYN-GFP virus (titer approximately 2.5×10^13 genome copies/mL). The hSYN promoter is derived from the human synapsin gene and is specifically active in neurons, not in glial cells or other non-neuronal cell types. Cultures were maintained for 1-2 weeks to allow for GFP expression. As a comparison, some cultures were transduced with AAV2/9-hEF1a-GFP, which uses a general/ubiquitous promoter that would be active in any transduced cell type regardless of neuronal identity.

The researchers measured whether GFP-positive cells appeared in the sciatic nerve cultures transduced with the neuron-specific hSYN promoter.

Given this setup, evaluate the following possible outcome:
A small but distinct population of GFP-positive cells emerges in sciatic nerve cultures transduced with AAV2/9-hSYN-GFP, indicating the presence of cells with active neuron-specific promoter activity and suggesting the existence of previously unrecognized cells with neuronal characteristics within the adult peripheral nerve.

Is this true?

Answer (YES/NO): YES